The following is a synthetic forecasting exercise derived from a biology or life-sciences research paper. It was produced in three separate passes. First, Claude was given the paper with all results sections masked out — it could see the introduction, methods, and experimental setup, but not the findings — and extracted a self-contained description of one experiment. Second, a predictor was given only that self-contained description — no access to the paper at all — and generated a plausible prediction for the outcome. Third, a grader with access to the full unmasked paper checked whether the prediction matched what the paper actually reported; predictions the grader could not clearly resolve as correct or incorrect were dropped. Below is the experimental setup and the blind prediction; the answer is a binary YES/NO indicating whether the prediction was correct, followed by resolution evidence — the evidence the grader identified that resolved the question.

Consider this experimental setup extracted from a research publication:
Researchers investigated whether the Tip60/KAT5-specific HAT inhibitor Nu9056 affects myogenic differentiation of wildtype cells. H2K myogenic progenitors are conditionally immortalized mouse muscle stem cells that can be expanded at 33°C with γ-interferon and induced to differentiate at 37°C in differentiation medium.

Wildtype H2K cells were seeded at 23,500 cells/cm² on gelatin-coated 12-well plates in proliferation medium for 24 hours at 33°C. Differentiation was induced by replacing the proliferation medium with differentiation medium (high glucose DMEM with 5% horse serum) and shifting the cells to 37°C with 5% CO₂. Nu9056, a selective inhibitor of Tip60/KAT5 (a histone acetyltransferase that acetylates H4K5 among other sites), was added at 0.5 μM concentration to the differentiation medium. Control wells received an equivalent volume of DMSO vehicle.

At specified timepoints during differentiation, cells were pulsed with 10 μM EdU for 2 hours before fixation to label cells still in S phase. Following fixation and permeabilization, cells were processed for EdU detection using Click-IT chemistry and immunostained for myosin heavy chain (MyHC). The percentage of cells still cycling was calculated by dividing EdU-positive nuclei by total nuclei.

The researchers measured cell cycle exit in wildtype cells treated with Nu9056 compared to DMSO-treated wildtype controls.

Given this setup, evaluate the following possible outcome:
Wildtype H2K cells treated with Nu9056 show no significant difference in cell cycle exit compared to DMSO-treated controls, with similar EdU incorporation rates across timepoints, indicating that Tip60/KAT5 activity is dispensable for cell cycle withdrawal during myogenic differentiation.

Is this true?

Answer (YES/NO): YES